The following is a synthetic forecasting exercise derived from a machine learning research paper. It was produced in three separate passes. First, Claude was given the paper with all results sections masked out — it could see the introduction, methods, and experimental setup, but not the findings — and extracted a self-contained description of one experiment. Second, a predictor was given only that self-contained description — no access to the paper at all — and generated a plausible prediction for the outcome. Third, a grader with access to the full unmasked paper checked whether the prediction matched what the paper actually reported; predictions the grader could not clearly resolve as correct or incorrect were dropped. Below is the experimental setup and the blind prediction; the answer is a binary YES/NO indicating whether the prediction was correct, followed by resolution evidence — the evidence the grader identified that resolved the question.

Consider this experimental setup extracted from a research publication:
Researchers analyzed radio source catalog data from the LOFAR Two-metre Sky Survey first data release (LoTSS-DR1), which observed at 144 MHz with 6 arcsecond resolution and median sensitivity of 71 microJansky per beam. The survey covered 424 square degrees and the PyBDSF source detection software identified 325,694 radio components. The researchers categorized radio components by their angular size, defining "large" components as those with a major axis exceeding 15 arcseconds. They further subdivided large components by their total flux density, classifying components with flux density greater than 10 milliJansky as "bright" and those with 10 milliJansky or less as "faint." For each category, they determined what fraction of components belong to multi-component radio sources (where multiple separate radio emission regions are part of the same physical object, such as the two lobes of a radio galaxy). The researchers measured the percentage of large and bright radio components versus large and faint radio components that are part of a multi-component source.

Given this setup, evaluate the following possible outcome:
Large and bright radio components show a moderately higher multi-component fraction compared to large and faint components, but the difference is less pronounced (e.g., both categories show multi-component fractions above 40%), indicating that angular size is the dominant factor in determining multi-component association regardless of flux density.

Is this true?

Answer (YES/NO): NO